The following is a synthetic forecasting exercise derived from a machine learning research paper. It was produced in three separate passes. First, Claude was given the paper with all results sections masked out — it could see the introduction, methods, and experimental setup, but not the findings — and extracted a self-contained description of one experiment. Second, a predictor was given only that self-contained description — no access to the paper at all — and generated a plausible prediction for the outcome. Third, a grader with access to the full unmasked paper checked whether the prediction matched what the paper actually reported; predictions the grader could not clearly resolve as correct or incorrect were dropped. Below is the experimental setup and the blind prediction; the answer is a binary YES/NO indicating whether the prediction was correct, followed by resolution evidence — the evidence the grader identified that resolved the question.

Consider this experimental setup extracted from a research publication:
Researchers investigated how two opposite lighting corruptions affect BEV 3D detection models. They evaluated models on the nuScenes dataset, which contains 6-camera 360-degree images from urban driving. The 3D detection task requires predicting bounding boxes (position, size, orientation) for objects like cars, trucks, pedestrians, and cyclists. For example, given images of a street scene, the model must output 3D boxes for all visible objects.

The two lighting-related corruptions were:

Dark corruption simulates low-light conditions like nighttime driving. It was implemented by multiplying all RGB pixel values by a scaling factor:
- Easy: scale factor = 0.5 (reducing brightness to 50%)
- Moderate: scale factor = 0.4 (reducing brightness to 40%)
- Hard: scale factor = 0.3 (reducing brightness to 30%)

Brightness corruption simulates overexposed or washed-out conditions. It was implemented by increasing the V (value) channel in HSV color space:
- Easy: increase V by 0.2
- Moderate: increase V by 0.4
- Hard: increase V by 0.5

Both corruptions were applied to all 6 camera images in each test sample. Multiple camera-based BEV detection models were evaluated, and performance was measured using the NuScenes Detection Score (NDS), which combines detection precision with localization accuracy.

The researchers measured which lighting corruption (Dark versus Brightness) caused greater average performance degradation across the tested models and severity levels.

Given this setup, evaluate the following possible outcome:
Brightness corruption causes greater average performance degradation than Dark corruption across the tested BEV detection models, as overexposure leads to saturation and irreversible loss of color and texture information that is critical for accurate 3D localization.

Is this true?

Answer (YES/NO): NO